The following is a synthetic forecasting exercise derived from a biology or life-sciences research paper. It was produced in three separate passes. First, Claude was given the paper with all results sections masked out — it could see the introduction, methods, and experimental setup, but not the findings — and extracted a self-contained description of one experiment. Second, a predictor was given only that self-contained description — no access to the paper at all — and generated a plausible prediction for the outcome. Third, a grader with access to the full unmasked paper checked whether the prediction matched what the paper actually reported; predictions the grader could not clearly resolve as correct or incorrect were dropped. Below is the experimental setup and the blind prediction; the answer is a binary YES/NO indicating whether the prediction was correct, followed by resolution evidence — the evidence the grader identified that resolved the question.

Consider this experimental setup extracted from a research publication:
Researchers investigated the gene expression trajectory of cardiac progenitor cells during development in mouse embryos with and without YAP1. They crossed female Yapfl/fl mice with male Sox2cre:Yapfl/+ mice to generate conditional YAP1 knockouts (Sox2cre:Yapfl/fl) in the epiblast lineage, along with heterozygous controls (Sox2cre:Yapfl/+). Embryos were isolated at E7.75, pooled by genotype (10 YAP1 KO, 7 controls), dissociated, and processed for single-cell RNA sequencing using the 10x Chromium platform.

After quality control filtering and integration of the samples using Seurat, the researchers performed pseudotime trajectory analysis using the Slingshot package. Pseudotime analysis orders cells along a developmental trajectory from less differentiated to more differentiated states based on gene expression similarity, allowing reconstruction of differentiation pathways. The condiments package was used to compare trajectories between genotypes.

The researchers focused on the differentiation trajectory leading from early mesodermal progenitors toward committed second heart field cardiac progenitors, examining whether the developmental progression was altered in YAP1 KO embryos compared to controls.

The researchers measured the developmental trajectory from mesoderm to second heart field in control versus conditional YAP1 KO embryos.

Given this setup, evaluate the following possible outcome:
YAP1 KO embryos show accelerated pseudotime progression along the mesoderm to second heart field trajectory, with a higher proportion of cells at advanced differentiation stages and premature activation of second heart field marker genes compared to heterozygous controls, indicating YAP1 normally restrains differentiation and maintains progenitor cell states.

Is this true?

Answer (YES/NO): NO